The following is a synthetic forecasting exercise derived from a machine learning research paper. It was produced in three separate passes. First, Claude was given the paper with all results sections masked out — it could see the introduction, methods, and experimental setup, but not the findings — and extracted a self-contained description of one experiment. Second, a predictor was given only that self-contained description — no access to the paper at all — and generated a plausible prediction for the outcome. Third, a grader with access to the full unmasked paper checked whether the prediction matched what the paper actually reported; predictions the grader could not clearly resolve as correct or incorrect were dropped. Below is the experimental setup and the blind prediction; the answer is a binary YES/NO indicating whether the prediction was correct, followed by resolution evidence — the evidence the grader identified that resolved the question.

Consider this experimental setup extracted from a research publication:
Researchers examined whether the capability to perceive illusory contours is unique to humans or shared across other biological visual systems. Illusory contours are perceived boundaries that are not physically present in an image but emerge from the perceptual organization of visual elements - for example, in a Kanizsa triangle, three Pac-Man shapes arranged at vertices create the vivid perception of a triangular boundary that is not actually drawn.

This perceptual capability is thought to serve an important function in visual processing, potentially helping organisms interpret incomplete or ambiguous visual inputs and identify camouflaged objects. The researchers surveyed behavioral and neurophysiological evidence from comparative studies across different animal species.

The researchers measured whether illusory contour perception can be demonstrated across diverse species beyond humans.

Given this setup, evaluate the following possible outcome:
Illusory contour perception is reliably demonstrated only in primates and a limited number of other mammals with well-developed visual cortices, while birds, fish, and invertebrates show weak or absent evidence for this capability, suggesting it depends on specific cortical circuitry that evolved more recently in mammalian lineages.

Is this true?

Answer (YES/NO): NO